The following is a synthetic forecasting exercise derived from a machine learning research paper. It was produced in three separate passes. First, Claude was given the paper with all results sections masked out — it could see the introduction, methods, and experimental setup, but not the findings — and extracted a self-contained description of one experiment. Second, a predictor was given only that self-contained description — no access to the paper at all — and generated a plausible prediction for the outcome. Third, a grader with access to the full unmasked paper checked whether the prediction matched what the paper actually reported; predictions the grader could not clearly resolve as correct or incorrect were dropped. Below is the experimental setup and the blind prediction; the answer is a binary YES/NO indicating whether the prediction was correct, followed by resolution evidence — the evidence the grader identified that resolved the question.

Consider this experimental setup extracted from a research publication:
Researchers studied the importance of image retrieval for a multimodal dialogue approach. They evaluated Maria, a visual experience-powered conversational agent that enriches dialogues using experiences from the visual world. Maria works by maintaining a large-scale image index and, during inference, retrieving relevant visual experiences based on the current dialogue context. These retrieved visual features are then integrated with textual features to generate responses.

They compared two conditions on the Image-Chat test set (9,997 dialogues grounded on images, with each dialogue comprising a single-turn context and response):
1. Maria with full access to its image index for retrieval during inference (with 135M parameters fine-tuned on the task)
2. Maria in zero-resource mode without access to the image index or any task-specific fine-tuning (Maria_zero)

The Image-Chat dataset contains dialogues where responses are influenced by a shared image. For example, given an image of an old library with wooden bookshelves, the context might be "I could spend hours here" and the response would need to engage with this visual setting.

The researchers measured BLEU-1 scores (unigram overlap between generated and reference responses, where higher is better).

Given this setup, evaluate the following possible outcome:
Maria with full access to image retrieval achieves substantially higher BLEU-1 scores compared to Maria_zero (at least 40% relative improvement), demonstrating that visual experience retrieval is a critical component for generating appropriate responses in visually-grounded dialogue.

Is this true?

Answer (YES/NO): NO